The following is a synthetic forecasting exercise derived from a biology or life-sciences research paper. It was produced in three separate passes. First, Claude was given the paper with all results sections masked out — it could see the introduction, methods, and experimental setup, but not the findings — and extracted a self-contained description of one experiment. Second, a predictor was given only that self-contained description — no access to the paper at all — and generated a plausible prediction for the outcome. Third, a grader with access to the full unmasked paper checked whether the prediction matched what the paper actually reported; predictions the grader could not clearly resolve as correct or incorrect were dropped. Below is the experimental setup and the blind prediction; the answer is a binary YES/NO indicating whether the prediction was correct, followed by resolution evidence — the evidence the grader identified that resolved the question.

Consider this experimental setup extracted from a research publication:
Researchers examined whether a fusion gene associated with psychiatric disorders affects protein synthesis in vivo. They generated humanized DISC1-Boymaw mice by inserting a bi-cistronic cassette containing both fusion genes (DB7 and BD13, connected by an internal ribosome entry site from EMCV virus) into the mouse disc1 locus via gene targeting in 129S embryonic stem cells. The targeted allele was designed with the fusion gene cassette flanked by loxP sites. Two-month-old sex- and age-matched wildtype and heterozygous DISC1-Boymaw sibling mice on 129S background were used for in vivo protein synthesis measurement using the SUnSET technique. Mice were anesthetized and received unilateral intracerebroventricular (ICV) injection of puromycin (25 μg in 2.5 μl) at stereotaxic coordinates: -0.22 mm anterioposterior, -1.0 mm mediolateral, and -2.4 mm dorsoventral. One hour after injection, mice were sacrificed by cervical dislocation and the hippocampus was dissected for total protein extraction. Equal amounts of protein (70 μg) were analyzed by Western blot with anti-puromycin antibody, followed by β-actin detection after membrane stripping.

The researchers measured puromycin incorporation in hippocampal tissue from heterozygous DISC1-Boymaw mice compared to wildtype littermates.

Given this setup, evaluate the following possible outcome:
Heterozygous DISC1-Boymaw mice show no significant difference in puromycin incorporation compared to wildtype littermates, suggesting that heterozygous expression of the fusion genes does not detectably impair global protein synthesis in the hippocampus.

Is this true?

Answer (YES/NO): NO